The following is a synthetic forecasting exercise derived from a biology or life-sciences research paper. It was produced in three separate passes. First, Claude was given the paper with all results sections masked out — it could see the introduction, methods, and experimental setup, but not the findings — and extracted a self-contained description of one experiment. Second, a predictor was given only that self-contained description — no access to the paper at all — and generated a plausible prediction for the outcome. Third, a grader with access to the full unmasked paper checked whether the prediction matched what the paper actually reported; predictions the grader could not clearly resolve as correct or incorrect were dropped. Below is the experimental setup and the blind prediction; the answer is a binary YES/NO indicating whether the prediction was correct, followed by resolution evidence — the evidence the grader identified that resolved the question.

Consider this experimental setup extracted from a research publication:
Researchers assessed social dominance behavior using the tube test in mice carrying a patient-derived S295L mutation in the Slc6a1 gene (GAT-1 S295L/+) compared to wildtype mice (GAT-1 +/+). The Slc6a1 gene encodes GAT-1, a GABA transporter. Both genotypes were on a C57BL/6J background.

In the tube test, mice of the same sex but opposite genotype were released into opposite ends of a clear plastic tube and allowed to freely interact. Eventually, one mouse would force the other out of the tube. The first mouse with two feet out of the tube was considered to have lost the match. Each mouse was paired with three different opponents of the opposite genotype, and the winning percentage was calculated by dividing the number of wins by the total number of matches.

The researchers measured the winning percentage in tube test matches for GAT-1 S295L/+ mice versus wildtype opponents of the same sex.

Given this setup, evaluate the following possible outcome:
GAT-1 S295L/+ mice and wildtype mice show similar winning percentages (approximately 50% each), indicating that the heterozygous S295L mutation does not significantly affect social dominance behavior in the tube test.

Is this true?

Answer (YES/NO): YES